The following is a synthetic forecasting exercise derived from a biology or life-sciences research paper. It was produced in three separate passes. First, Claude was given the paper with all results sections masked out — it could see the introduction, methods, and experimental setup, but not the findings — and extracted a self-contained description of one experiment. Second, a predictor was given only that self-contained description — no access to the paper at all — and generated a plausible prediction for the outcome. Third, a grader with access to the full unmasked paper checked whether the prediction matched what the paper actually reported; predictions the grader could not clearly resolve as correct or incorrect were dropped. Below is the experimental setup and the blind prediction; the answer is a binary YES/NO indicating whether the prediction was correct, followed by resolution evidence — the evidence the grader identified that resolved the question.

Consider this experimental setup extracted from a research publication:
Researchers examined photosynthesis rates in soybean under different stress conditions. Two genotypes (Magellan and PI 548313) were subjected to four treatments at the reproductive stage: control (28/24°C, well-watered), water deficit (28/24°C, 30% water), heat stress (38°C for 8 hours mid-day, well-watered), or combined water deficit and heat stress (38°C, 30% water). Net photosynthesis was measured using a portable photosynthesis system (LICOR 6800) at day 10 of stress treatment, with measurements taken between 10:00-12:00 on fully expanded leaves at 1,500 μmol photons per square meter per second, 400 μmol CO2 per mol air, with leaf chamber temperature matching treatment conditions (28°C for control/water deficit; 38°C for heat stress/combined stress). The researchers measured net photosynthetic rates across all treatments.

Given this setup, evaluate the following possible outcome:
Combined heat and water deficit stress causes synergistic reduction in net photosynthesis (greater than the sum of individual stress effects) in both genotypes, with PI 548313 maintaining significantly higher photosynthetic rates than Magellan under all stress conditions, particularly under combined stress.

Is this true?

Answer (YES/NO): NO